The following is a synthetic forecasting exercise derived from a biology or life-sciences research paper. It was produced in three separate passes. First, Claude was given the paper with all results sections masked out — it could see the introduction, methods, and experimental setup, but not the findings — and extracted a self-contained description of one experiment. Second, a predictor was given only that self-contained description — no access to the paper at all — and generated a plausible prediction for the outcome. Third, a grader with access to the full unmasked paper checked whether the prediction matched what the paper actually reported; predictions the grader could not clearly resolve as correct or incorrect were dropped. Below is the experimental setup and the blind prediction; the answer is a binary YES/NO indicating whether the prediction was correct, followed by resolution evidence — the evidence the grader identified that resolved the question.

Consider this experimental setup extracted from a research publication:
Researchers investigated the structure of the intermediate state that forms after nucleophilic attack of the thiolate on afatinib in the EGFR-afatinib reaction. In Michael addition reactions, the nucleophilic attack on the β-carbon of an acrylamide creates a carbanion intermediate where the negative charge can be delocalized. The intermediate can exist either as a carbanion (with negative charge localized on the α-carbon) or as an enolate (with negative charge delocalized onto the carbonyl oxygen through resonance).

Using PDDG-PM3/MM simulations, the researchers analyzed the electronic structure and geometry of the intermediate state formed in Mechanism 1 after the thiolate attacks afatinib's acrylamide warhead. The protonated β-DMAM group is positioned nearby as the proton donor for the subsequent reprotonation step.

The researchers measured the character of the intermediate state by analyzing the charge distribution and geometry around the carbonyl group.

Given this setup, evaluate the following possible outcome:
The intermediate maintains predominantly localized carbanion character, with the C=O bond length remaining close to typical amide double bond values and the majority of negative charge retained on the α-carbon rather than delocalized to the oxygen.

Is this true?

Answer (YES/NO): NO